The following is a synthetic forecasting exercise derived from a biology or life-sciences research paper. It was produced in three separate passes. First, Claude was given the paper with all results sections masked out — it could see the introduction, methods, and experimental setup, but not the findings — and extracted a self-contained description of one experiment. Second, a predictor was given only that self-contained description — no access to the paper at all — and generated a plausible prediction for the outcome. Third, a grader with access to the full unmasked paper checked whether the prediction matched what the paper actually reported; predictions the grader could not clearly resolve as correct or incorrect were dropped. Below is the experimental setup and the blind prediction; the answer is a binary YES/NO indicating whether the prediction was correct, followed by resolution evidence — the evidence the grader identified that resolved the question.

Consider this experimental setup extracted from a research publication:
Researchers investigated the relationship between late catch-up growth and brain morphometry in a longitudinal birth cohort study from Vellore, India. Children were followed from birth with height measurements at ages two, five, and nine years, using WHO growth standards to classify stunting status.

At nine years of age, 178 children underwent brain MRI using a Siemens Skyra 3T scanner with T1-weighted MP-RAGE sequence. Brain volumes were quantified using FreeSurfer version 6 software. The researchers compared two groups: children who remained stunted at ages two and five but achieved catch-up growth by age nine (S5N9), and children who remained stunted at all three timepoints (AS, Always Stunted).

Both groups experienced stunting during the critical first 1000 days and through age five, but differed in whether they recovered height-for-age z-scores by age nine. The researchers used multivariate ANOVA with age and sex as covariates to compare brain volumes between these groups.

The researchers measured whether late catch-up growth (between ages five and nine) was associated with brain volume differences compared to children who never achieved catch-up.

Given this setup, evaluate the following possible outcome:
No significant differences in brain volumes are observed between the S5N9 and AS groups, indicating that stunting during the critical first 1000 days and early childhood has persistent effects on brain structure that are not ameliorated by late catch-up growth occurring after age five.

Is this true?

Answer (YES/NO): NO